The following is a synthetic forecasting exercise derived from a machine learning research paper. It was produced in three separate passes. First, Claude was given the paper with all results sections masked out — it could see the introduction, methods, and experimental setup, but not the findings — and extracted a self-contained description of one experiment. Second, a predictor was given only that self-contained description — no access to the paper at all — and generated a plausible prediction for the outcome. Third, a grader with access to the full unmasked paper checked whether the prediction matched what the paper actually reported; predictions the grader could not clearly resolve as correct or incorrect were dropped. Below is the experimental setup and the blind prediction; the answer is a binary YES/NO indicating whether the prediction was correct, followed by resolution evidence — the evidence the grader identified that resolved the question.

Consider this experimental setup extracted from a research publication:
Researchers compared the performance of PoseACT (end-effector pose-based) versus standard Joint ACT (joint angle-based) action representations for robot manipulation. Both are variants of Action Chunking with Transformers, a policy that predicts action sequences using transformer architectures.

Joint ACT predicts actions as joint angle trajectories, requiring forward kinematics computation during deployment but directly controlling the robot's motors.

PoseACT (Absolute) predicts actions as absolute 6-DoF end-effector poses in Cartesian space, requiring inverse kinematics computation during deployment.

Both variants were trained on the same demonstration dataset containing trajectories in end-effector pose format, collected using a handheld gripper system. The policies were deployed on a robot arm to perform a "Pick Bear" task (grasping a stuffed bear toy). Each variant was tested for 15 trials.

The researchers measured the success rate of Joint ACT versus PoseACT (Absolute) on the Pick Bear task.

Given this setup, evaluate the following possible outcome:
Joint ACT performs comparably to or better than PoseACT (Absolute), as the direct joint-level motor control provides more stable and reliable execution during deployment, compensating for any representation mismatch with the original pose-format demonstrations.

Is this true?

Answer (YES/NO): NO